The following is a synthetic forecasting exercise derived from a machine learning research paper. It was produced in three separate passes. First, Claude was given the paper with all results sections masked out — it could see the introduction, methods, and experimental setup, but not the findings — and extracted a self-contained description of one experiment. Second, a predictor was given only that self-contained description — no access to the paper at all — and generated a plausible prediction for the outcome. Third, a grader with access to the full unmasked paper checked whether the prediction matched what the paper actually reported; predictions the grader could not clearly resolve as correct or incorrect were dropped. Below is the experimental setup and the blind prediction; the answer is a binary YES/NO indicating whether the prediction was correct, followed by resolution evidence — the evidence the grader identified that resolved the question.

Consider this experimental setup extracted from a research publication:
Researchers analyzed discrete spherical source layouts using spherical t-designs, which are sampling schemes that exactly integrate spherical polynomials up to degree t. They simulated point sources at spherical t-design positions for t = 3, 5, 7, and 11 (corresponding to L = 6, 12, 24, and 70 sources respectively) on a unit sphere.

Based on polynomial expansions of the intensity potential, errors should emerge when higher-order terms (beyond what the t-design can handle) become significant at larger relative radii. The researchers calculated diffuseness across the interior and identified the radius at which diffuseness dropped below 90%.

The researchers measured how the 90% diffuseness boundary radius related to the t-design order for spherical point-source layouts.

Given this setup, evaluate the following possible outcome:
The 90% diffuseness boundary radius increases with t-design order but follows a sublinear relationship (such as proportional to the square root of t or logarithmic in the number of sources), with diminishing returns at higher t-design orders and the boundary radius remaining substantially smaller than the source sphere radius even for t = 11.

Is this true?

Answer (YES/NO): NO